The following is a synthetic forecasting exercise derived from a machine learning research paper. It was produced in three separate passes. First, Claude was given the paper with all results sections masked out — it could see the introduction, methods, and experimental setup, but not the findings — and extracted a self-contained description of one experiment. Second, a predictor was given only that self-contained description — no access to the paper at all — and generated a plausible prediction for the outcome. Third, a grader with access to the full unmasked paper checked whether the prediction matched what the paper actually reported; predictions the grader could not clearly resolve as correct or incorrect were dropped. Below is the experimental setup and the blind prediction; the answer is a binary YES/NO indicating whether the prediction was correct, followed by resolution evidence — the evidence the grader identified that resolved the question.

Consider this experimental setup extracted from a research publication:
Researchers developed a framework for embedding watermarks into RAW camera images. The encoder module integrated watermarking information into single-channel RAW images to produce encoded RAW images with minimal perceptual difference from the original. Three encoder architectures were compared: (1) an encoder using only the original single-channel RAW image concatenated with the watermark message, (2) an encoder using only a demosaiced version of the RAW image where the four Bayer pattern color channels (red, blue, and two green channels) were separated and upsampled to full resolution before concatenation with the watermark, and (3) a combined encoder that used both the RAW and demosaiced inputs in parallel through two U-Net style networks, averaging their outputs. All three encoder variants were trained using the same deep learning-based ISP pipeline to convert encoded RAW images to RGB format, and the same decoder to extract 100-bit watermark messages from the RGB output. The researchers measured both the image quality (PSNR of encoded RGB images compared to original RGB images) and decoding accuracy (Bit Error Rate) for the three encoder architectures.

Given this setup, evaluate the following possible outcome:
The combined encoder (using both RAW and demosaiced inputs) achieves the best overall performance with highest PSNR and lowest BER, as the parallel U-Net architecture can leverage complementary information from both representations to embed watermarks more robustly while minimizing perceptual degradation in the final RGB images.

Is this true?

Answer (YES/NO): YES